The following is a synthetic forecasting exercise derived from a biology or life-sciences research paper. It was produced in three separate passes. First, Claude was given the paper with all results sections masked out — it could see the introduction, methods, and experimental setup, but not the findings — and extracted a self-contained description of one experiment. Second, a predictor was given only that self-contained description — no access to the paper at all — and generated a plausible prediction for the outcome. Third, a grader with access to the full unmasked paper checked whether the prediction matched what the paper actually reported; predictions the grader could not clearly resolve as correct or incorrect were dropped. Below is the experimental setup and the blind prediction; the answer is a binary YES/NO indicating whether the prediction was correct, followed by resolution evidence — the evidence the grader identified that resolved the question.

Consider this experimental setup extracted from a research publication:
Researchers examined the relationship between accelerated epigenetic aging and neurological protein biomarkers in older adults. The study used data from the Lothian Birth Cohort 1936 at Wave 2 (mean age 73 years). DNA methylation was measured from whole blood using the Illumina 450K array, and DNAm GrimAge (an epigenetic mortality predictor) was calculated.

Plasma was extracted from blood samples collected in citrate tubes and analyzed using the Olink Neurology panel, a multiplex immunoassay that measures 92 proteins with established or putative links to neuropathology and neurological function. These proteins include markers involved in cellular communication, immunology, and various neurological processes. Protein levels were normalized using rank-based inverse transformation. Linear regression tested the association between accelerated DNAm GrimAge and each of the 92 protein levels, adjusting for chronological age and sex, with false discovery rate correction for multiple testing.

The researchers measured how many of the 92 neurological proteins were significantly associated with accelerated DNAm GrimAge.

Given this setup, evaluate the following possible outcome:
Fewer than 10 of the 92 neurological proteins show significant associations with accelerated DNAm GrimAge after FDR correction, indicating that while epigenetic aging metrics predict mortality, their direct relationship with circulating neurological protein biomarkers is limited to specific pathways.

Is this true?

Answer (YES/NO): NO